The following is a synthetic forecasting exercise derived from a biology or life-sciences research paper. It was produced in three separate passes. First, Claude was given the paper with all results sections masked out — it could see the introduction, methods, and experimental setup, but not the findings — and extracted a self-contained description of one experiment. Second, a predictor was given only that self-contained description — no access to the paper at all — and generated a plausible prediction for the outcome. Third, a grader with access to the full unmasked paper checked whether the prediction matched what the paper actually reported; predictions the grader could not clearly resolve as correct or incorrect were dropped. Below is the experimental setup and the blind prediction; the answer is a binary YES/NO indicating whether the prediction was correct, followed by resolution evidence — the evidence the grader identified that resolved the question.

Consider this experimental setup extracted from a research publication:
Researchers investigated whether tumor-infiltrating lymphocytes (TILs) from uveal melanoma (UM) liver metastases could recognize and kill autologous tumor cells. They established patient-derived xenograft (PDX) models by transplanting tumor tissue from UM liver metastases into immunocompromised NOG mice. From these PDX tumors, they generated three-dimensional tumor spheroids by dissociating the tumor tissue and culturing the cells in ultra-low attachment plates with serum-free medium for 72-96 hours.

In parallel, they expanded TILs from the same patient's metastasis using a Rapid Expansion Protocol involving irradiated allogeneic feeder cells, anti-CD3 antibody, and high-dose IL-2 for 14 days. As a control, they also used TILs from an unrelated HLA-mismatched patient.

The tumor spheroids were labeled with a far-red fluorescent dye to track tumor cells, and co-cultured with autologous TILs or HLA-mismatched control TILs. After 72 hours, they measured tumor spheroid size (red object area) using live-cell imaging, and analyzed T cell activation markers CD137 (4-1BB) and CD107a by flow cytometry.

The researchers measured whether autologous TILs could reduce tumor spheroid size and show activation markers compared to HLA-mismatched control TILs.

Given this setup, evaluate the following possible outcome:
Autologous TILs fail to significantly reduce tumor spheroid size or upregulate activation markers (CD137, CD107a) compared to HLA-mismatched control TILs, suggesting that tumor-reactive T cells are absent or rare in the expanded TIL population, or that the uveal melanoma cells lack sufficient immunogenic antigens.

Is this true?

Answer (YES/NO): NO